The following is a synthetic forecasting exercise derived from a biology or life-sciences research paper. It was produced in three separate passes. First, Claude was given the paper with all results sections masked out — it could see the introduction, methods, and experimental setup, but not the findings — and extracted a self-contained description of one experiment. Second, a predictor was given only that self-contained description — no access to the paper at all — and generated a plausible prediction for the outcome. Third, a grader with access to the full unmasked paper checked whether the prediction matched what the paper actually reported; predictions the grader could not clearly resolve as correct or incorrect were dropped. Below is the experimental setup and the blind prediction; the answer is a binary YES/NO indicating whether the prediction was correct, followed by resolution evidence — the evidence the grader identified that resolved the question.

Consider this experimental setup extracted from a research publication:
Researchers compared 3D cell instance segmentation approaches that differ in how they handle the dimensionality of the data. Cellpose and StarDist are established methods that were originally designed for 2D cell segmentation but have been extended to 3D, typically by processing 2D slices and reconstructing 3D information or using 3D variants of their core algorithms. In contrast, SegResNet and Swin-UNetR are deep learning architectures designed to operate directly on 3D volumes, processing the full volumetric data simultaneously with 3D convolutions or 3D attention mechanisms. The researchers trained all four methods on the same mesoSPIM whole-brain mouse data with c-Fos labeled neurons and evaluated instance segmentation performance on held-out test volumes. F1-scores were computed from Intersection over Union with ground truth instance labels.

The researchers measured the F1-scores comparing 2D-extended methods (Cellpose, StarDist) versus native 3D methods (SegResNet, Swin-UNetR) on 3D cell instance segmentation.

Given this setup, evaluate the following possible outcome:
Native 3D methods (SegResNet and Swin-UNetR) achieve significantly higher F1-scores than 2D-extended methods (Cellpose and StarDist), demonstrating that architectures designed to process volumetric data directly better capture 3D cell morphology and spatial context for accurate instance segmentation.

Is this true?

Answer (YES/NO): NO